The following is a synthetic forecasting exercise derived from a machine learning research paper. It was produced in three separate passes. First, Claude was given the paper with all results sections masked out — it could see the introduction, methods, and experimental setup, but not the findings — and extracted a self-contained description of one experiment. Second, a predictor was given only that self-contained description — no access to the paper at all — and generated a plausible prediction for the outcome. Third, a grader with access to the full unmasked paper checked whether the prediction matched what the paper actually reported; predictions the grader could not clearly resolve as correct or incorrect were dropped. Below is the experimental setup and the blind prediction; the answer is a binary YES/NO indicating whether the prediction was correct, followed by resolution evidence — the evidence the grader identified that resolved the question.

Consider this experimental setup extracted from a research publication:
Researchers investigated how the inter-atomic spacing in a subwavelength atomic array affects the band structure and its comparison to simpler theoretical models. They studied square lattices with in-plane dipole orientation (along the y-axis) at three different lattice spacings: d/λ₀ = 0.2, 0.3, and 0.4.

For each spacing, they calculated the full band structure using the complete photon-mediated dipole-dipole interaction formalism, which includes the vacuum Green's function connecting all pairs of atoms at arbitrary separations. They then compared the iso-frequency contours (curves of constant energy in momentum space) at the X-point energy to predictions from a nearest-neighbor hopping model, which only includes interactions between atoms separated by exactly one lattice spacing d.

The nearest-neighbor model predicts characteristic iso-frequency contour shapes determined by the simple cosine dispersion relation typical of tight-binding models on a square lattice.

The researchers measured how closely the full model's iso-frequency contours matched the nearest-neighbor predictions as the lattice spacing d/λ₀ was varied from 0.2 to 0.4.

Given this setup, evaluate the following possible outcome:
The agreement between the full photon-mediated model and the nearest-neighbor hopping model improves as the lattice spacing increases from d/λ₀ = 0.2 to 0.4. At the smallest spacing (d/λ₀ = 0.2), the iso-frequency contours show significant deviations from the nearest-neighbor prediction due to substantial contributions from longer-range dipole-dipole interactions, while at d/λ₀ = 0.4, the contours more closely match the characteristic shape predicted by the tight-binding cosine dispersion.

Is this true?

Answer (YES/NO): NO